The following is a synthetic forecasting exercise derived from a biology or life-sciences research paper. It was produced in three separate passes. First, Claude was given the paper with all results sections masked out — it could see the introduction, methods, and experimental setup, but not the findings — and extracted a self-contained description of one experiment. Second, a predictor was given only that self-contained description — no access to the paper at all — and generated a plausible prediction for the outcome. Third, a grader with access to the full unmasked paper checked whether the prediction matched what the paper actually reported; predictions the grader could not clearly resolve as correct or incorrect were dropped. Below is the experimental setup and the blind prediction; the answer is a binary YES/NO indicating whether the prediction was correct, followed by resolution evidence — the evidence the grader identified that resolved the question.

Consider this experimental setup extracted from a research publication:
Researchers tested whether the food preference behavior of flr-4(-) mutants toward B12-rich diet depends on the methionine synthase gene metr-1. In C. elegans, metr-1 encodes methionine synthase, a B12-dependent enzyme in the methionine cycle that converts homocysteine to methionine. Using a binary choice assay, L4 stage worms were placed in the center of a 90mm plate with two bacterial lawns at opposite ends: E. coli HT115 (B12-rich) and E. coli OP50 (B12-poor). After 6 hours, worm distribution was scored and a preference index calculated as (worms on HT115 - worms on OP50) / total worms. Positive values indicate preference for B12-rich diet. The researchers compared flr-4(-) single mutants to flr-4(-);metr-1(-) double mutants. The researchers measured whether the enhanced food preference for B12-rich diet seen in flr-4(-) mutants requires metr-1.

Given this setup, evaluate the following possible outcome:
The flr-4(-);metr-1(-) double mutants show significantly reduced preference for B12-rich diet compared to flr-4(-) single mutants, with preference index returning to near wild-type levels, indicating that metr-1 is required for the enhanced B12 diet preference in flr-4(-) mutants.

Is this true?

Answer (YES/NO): YES